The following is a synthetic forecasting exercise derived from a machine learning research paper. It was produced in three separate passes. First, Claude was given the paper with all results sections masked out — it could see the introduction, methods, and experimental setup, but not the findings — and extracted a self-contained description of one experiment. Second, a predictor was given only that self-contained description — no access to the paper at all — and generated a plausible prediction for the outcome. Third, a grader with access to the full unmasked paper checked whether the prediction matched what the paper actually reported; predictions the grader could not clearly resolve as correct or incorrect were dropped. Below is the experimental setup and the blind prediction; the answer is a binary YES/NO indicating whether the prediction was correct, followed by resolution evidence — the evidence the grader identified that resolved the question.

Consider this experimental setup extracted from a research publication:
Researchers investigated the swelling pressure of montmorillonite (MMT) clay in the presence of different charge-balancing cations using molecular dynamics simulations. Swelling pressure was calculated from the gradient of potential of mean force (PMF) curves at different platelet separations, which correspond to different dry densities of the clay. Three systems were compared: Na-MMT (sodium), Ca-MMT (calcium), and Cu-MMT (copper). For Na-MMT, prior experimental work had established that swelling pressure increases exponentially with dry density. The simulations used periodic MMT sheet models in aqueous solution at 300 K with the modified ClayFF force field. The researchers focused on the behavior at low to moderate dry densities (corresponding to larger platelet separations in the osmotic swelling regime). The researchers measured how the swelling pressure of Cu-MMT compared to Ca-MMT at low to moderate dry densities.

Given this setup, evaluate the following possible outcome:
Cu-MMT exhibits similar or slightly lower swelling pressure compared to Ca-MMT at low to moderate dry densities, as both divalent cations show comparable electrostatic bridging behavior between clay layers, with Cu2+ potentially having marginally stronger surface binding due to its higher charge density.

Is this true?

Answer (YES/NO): YES